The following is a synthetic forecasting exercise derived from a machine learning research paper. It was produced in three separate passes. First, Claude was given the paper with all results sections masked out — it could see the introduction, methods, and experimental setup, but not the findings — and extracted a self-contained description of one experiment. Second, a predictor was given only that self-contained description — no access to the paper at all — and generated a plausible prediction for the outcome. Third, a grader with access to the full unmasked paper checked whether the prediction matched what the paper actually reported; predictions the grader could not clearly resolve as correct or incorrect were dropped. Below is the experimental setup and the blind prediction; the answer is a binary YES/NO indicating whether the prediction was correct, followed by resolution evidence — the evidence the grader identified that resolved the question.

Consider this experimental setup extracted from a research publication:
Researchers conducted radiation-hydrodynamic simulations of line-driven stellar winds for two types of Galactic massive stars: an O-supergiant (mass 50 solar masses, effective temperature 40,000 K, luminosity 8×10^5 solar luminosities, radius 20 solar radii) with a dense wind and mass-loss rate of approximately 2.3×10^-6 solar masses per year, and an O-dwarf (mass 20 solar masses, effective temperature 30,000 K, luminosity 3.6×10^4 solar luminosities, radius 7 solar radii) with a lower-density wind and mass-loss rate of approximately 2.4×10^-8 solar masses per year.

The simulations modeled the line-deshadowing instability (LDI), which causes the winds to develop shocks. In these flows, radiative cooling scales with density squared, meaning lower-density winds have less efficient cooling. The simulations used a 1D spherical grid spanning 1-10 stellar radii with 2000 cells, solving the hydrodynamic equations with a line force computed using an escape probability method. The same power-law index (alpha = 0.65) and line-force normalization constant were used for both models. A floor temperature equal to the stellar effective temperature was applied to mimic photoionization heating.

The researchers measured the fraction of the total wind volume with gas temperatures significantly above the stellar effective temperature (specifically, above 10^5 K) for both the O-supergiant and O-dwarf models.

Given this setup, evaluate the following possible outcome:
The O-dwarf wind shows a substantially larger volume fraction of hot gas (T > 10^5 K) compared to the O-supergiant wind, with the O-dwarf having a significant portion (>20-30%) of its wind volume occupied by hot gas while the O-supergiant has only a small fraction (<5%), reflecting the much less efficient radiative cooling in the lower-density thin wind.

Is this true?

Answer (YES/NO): NO